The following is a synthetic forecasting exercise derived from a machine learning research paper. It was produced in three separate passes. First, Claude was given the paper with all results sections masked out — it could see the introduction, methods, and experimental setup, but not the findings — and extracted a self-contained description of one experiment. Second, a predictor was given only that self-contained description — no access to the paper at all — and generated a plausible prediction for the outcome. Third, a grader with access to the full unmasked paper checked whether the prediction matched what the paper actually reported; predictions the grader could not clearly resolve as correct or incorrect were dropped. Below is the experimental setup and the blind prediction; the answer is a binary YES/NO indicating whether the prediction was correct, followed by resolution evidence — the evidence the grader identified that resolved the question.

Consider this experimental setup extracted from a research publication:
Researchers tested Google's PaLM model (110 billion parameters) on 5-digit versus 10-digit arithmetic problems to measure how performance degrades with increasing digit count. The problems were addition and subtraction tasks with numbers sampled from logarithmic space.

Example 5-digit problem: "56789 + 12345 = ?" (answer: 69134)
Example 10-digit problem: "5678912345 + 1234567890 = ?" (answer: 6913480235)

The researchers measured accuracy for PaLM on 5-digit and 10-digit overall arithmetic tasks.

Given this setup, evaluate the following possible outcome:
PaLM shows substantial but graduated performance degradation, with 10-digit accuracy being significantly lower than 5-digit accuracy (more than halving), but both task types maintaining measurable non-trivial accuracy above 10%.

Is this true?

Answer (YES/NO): YES